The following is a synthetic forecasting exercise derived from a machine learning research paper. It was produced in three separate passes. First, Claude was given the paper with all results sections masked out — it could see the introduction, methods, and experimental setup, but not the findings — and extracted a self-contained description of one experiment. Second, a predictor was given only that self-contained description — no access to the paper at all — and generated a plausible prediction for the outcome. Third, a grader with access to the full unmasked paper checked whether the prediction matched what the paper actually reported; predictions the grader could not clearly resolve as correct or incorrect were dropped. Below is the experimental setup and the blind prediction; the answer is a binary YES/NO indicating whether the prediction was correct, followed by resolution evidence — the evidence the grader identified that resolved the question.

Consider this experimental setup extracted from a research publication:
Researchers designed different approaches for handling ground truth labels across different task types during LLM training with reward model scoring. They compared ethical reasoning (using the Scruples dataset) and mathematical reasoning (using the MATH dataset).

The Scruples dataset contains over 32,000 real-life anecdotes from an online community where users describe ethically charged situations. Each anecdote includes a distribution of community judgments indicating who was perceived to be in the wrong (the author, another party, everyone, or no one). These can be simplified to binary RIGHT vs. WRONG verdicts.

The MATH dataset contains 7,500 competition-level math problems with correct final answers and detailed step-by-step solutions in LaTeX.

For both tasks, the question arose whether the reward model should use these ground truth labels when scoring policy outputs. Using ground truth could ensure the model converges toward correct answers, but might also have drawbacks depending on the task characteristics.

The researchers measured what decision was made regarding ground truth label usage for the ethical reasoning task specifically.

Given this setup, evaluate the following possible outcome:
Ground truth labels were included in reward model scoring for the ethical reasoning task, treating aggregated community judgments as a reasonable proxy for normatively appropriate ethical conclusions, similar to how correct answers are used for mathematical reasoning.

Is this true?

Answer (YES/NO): NO